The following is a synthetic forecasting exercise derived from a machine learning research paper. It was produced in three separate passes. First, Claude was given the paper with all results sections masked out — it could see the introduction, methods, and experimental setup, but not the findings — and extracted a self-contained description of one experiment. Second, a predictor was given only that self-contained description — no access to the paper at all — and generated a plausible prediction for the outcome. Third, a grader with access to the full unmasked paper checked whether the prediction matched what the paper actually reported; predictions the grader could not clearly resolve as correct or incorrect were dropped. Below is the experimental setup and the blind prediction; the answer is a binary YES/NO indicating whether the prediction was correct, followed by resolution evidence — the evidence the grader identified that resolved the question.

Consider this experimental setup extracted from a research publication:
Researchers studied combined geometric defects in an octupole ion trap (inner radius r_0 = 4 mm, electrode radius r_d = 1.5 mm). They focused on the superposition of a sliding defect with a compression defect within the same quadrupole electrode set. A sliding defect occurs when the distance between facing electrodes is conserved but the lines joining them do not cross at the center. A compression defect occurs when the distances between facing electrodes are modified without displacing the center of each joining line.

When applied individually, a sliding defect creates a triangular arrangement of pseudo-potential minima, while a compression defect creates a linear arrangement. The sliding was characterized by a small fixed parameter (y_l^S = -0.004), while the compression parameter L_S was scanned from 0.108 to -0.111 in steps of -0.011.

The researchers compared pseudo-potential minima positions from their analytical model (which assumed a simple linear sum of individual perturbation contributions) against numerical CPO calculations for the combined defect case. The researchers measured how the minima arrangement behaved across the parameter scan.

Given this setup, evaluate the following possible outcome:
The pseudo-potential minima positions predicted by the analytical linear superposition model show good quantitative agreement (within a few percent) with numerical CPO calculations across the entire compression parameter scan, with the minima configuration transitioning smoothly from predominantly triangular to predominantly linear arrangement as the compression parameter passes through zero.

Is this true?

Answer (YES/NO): YES